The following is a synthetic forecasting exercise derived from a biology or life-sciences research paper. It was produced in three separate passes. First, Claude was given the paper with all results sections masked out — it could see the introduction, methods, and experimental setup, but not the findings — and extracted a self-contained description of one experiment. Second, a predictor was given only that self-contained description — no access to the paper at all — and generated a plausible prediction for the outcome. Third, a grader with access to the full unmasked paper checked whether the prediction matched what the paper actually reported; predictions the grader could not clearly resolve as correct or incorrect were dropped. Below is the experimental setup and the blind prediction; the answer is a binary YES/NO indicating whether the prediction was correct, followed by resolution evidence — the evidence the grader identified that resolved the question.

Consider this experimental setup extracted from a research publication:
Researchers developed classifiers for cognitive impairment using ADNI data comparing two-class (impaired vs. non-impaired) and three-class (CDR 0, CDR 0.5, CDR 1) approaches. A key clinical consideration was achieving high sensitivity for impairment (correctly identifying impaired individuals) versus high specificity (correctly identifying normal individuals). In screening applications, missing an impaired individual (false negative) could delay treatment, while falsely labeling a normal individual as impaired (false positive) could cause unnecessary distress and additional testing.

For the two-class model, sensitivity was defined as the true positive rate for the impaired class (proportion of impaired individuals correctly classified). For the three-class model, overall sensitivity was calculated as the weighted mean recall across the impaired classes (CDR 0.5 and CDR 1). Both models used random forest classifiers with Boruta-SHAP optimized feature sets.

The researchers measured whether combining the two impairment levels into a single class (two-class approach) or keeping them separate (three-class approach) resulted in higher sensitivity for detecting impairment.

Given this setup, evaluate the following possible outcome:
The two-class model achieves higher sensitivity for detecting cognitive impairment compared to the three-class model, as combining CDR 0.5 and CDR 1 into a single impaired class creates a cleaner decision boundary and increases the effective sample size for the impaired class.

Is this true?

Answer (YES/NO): YES